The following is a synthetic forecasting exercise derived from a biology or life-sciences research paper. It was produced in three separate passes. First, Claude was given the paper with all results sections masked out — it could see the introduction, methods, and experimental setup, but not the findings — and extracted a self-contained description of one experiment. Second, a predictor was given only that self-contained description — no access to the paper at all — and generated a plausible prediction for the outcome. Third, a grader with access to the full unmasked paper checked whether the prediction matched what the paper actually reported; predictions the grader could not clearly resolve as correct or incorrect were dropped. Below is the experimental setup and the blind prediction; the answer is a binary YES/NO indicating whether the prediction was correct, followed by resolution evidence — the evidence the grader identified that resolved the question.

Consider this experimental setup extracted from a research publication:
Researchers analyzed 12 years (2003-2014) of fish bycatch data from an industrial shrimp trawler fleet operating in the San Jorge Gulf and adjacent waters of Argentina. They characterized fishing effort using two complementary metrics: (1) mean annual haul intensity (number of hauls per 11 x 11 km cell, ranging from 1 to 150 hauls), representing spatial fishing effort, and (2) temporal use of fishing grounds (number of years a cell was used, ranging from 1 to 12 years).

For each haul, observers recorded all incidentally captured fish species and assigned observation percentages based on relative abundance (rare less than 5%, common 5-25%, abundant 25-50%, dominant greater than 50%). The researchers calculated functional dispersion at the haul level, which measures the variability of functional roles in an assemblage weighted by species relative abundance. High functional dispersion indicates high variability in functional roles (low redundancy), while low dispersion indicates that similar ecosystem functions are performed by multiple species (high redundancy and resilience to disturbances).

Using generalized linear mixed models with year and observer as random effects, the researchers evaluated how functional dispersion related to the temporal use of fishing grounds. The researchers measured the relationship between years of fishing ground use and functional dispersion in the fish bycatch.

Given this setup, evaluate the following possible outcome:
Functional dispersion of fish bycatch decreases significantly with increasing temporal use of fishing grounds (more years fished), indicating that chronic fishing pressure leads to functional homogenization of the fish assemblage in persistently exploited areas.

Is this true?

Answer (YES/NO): YES